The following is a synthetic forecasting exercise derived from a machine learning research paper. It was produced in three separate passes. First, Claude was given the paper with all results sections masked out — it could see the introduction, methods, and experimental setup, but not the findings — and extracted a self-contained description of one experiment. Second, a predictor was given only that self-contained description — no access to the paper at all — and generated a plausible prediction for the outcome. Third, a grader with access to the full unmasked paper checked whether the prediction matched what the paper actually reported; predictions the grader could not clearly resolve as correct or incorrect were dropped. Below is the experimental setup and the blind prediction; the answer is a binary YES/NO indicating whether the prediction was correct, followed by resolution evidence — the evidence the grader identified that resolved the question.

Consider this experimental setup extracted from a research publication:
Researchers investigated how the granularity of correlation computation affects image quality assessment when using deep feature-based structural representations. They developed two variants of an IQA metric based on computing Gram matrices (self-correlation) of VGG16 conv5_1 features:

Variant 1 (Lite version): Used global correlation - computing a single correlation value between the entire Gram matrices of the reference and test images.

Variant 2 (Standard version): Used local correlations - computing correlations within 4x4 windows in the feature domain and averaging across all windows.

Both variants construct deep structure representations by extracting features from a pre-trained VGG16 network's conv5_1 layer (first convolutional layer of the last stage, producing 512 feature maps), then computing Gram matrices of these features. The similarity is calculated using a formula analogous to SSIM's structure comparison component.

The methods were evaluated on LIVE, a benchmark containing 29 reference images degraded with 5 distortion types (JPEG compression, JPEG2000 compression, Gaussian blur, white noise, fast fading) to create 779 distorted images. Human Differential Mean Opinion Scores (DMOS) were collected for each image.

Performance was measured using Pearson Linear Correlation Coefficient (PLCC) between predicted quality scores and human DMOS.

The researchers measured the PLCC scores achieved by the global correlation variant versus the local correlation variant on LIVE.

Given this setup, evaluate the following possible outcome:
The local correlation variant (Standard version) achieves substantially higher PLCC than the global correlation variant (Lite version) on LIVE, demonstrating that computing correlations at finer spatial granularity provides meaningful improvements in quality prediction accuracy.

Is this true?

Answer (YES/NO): YES